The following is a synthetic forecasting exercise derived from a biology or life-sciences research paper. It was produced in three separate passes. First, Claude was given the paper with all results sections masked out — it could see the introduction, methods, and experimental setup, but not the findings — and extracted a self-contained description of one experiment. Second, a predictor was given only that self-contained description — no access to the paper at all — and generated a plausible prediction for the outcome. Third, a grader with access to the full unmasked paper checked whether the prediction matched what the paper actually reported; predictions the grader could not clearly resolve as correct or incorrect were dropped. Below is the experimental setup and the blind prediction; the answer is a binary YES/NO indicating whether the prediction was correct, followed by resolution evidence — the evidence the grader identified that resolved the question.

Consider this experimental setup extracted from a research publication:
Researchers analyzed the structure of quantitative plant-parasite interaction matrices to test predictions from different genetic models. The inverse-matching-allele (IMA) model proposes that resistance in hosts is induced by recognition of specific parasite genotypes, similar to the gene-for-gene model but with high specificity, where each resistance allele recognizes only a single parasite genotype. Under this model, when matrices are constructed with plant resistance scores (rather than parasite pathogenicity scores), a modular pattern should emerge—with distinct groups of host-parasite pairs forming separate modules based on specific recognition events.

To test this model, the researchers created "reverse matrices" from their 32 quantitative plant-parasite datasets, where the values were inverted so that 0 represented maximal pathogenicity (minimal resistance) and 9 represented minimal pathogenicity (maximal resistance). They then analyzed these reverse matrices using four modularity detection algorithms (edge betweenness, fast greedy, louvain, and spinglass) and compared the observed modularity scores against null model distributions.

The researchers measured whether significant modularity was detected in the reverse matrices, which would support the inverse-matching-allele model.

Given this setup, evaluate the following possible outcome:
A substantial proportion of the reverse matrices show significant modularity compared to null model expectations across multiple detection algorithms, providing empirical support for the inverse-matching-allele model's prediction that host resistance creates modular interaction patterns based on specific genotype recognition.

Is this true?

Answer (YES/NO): NO